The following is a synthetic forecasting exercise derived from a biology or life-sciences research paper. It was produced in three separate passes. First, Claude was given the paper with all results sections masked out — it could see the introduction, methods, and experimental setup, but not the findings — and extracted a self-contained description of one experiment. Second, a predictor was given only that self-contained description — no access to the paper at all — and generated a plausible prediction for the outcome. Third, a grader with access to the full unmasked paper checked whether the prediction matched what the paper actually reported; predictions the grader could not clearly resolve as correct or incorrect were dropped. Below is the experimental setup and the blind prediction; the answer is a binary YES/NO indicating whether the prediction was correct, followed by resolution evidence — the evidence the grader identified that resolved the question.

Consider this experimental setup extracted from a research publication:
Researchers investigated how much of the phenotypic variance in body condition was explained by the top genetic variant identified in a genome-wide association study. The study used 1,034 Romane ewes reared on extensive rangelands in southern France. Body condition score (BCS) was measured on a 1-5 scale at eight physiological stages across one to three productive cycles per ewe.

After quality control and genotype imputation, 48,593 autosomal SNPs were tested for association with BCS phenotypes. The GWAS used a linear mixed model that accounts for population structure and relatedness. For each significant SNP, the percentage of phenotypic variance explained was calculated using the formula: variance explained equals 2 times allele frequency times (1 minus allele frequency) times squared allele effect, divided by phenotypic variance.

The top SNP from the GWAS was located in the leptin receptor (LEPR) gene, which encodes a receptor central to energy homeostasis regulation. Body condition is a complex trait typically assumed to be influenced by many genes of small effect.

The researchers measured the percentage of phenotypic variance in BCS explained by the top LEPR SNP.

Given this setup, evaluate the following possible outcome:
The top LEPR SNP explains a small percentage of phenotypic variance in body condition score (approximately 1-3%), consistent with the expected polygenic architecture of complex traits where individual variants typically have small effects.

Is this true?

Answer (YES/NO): NO